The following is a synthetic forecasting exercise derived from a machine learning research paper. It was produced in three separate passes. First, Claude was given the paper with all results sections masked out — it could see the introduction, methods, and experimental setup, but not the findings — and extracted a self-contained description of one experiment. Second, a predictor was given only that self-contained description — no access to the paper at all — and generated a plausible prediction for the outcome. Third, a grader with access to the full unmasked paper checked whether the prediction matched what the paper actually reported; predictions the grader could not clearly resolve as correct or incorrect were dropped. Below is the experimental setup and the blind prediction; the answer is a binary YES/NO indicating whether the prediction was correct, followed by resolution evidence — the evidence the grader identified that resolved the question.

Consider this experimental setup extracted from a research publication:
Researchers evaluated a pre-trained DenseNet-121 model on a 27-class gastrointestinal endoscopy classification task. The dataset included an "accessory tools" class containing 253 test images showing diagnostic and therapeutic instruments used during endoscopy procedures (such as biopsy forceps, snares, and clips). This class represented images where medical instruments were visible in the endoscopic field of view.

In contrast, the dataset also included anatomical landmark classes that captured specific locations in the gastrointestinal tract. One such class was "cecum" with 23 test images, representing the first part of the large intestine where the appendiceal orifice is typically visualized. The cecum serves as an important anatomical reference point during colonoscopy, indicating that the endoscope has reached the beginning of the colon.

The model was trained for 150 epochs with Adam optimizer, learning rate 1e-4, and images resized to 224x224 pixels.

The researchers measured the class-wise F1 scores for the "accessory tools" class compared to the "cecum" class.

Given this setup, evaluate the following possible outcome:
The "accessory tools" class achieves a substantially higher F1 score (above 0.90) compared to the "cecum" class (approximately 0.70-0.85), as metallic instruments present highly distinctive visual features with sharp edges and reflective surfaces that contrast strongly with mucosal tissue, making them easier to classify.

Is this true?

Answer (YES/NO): NO